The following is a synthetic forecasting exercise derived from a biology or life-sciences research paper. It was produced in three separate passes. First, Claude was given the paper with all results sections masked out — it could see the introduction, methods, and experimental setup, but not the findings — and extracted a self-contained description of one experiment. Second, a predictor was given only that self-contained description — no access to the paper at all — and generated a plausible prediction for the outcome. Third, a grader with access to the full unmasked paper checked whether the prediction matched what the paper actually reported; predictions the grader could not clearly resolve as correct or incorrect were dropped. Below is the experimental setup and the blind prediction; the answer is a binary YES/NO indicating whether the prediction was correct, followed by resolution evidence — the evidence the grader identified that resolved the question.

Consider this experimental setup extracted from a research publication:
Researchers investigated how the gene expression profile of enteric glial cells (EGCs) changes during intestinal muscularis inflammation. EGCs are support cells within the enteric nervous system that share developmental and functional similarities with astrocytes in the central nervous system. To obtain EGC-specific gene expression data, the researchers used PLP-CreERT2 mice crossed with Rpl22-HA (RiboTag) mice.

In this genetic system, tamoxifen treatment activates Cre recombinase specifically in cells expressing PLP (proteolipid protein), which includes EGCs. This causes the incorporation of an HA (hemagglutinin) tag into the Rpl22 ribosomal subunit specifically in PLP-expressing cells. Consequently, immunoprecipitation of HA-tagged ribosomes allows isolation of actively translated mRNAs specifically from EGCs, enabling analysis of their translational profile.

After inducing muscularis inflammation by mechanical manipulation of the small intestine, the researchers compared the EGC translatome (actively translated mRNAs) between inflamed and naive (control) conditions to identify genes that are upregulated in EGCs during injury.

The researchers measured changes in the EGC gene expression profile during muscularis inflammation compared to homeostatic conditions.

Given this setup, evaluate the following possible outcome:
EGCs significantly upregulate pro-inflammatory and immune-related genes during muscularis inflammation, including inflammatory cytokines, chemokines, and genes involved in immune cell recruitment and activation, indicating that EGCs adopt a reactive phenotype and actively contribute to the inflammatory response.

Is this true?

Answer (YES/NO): NO